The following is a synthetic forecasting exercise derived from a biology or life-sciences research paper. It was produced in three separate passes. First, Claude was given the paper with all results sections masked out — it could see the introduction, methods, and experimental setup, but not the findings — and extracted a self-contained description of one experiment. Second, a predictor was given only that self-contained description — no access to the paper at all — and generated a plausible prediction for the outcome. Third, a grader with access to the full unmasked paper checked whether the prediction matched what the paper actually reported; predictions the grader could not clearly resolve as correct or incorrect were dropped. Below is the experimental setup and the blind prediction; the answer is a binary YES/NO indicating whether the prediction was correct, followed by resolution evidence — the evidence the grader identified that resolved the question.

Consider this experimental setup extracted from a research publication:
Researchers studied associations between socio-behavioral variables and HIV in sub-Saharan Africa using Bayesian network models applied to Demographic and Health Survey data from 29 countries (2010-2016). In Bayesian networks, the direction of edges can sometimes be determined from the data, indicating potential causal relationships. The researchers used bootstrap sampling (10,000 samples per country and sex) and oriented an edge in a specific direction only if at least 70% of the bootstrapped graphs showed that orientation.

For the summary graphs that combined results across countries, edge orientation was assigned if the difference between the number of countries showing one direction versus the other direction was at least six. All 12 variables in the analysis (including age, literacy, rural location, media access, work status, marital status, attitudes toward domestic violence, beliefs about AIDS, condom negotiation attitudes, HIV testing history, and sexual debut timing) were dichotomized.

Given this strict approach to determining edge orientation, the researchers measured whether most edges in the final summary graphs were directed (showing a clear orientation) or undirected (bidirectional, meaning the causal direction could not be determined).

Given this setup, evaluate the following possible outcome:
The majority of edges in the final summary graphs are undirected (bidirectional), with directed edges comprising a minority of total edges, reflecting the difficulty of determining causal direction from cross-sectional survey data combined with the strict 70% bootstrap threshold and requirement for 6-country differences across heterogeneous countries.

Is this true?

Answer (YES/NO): YES